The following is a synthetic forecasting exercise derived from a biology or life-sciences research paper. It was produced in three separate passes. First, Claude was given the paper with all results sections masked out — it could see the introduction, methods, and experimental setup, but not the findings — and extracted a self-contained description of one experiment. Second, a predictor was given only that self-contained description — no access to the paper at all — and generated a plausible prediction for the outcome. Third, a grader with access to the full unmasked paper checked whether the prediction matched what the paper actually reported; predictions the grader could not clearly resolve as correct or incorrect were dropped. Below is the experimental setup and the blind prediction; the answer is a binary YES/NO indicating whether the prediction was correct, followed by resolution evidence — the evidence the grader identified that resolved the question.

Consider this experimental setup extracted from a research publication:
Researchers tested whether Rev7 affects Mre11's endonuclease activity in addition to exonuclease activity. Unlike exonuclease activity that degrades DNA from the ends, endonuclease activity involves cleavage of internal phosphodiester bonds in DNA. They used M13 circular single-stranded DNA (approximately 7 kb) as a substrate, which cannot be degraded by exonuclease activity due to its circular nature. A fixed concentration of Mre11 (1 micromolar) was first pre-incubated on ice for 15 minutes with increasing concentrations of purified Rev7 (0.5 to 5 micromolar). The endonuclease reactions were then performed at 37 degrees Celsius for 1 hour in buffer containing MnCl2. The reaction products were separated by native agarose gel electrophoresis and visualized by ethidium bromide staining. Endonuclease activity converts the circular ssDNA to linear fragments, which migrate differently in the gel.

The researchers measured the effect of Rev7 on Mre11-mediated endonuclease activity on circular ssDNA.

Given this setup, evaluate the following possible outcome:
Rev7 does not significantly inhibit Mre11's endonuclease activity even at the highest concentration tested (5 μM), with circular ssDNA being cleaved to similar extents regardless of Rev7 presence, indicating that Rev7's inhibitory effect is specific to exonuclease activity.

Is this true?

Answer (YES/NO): NO